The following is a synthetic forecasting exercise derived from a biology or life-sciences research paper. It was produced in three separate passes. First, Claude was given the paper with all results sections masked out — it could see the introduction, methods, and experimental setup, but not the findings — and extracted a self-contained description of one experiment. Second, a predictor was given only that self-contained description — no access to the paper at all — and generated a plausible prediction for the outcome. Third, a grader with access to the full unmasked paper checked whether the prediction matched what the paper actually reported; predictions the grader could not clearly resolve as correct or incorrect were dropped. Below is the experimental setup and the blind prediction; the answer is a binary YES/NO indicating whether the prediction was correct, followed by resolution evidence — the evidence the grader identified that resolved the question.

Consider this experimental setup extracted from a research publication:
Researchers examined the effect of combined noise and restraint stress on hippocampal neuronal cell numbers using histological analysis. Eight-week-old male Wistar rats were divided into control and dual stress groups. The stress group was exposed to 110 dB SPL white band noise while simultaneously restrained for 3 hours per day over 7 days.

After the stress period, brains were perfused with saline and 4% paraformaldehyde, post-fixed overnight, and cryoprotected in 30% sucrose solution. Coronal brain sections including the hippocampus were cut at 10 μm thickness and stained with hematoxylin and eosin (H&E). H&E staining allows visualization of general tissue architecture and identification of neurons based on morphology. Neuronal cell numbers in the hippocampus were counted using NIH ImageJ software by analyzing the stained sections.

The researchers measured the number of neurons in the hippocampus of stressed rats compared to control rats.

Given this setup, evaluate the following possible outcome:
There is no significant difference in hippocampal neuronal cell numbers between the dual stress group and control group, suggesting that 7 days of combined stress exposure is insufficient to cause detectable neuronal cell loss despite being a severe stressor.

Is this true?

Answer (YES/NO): NO